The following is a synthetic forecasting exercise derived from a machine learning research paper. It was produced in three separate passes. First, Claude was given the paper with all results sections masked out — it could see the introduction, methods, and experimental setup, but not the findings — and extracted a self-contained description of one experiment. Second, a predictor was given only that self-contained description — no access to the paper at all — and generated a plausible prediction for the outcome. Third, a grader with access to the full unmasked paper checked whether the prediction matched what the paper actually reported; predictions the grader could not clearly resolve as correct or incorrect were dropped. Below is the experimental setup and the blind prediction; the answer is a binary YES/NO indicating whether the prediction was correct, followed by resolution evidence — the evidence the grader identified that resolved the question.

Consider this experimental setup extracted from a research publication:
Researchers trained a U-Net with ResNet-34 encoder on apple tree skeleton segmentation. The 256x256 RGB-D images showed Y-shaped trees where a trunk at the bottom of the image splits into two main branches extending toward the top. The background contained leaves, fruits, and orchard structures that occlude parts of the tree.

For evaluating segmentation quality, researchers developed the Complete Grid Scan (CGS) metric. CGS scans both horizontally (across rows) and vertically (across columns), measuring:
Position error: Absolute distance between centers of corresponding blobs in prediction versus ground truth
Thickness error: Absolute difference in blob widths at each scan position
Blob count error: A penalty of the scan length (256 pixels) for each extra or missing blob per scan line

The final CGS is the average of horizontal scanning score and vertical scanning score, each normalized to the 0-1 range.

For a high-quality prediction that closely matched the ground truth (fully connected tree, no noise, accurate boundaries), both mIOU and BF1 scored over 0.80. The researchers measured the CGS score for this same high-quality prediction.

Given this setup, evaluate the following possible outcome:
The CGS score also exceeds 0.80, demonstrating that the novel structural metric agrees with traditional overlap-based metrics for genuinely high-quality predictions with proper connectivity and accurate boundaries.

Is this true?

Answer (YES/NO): YES